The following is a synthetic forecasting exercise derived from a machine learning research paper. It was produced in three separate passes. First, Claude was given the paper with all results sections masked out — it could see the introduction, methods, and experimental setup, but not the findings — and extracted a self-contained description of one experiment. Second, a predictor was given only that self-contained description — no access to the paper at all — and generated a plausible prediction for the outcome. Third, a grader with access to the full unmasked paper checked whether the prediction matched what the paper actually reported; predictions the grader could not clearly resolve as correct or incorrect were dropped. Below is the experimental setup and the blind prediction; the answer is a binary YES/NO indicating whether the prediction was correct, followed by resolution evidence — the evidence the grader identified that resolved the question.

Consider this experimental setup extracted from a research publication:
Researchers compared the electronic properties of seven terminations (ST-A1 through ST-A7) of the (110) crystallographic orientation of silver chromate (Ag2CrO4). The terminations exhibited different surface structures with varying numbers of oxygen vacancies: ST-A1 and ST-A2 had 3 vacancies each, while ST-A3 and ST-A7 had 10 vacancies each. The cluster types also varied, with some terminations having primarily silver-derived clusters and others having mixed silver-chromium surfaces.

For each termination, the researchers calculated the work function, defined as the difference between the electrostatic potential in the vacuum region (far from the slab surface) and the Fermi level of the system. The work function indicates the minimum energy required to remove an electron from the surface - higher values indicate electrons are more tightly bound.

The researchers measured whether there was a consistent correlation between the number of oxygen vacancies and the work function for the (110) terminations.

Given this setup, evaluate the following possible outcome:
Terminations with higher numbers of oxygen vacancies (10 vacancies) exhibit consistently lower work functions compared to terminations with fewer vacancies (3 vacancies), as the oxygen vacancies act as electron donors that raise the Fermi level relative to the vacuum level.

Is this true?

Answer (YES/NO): NO